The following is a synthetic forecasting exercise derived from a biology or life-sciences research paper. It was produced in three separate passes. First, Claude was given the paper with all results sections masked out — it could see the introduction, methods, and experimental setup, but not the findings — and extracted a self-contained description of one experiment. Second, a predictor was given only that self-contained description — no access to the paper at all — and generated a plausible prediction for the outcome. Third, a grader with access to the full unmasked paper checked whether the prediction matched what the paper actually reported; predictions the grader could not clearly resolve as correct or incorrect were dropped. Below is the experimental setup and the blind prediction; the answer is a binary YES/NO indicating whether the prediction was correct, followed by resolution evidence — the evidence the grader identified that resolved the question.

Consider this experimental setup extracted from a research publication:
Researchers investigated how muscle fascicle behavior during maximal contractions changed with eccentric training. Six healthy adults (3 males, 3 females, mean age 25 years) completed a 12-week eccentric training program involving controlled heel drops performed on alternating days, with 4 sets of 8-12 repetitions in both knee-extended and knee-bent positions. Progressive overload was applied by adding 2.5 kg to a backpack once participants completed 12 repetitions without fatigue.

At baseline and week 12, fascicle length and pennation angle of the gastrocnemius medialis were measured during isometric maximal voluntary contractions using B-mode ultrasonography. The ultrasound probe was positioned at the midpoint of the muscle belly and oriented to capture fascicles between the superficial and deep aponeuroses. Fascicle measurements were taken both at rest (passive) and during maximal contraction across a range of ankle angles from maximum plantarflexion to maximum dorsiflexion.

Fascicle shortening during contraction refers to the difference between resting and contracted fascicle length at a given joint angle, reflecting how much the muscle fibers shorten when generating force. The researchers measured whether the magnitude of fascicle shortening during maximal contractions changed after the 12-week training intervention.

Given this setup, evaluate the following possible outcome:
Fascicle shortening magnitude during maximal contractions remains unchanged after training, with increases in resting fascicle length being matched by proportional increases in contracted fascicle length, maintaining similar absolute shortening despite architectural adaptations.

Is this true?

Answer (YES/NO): NO